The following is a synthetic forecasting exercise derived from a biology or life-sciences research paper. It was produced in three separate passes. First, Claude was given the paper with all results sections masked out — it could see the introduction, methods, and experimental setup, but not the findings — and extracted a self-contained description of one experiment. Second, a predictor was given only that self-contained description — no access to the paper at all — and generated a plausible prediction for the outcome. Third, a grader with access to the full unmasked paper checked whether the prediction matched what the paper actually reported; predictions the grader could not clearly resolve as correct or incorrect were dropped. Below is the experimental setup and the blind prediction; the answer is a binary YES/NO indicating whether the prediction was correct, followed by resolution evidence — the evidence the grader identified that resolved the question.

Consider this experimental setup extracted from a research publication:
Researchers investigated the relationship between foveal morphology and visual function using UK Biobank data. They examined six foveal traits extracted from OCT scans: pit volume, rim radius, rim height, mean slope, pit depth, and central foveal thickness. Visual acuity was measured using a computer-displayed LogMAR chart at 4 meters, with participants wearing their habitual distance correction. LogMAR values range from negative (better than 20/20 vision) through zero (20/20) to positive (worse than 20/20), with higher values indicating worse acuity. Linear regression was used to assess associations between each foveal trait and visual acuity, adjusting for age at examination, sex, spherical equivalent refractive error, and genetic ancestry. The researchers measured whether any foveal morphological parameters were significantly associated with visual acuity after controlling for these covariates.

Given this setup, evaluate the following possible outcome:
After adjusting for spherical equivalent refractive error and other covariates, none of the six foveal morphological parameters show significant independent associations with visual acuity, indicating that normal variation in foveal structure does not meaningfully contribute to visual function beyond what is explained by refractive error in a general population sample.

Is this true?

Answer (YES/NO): NO